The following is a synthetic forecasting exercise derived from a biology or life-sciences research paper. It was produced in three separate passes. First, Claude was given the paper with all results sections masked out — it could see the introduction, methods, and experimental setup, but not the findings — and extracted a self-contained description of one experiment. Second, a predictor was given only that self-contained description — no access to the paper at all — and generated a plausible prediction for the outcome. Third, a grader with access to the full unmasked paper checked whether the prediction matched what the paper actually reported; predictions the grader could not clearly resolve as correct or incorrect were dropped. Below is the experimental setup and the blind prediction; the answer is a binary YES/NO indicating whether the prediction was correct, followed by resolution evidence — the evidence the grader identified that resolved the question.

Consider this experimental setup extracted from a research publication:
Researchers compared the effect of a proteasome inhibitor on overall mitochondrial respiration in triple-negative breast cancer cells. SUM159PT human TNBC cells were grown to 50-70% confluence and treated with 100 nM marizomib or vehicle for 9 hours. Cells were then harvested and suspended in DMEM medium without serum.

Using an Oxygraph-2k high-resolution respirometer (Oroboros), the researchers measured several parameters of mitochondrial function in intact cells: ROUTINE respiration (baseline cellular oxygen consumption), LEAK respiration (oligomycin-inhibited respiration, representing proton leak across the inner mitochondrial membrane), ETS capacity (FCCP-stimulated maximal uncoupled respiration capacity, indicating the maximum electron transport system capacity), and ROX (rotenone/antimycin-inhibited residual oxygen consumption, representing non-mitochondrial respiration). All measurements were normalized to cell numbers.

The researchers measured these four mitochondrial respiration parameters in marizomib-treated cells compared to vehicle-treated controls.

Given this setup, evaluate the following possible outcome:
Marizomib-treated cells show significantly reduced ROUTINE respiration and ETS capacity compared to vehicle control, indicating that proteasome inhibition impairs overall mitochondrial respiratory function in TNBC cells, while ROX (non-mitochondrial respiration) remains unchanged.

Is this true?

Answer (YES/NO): NO